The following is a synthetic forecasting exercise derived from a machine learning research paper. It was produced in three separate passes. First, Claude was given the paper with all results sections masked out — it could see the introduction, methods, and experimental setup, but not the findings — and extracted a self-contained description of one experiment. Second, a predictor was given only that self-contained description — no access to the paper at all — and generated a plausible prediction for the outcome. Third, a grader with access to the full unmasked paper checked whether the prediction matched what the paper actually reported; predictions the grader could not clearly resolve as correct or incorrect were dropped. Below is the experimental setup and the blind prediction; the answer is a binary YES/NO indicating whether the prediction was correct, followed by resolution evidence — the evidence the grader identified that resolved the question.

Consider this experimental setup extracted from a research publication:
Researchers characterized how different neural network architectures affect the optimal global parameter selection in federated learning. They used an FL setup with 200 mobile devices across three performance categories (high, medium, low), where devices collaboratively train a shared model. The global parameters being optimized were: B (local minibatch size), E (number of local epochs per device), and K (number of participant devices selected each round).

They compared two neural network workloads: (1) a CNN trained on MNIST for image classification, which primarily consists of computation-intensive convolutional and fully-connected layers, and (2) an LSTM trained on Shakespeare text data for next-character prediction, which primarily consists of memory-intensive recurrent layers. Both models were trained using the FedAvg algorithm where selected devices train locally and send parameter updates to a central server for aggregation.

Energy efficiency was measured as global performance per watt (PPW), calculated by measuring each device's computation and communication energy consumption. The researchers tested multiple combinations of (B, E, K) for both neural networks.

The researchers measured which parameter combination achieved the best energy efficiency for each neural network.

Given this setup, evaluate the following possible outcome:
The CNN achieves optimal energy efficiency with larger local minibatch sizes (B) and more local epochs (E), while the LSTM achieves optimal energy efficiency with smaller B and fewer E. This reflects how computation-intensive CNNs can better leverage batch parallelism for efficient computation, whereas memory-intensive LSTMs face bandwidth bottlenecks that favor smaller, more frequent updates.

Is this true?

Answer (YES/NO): NO